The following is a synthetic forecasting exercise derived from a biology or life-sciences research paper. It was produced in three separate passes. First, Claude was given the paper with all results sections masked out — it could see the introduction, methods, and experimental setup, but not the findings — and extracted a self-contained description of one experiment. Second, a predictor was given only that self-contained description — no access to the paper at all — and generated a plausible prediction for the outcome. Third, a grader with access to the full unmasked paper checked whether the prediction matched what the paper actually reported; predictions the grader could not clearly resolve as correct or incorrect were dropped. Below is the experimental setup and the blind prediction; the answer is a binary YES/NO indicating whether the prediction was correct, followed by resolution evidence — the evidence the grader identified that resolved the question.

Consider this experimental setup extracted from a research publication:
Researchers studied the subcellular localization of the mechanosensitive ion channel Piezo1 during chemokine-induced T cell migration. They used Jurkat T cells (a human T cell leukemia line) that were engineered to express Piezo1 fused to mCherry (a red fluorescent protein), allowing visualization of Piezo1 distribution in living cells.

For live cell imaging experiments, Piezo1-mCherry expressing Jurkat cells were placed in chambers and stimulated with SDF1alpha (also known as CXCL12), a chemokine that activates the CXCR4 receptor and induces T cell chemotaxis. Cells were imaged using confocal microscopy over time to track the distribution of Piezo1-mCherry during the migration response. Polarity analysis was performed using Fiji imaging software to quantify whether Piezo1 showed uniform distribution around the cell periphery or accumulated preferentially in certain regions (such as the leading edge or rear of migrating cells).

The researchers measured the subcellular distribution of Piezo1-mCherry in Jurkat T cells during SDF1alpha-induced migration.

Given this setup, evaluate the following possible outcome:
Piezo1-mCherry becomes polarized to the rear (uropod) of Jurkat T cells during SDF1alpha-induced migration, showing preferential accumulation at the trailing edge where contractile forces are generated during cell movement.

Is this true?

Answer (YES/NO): NO